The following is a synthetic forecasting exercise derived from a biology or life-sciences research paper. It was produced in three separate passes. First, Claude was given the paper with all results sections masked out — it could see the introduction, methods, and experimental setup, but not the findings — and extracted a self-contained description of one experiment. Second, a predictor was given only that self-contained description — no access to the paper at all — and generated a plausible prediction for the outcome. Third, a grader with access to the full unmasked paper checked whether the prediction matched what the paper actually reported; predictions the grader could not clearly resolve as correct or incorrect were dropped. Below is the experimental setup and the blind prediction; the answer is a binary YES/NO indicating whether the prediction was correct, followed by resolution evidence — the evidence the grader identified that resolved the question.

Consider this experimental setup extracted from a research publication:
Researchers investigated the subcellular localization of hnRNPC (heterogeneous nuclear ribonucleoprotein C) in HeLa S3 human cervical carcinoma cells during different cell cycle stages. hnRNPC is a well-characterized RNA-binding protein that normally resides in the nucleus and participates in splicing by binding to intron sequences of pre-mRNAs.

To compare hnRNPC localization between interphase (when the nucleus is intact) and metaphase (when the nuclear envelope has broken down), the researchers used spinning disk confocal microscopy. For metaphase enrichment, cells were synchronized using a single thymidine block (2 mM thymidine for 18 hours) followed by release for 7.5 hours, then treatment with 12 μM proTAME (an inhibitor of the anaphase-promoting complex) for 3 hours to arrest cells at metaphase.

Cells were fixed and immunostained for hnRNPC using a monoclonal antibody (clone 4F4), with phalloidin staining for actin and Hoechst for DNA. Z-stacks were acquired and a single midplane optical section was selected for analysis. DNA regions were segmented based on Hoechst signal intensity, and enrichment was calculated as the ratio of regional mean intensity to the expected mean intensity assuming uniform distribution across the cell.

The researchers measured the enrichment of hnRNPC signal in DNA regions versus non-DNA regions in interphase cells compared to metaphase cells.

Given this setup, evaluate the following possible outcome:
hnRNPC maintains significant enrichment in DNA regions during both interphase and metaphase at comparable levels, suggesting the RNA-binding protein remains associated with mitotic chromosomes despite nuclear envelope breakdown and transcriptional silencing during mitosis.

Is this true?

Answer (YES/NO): NO